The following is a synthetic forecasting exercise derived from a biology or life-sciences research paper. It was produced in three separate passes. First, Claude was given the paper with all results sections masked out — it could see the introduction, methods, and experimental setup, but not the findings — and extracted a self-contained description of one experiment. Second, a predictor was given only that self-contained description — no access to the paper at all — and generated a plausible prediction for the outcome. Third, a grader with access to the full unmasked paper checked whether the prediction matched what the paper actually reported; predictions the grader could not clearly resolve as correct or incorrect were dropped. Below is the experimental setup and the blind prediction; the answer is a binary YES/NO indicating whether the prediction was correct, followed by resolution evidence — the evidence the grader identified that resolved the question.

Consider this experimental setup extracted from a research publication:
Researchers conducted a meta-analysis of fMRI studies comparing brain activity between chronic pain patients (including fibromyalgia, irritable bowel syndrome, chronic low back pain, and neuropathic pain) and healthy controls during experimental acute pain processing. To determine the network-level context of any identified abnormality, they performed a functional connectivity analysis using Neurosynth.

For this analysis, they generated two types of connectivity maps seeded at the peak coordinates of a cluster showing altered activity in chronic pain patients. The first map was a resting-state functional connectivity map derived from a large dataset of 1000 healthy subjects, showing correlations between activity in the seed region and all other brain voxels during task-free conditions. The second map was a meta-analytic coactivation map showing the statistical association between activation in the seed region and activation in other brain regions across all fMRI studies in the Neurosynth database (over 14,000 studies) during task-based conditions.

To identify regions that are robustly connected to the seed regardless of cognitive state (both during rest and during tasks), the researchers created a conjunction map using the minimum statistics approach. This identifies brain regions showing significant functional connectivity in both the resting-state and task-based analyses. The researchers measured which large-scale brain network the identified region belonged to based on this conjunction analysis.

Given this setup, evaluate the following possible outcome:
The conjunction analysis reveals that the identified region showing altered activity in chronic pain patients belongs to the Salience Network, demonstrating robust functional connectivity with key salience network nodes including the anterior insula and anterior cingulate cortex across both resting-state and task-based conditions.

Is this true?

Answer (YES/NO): YES